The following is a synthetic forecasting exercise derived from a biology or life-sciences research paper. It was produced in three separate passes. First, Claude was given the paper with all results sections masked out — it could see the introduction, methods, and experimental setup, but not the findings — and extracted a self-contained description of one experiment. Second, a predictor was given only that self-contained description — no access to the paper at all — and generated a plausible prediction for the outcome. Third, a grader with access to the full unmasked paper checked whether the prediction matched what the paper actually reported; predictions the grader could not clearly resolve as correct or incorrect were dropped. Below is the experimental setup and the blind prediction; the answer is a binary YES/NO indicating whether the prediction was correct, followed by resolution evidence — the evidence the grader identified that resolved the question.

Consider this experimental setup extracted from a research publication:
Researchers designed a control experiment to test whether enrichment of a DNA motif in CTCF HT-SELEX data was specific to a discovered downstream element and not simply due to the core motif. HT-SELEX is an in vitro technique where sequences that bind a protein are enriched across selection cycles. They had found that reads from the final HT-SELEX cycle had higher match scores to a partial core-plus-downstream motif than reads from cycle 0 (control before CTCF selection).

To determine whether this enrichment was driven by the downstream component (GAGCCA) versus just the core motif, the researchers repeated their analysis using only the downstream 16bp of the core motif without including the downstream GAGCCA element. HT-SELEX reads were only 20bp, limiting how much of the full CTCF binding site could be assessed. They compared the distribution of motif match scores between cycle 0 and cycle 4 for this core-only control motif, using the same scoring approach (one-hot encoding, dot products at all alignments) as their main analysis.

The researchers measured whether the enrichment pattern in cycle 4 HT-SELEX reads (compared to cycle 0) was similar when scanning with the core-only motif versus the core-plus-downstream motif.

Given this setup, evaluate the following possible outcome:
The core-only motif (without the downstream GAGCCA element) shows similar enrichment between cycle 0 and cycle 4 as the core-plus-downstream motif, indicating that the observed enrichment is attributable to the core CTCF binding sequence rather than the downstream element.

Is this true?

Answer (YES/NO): NO